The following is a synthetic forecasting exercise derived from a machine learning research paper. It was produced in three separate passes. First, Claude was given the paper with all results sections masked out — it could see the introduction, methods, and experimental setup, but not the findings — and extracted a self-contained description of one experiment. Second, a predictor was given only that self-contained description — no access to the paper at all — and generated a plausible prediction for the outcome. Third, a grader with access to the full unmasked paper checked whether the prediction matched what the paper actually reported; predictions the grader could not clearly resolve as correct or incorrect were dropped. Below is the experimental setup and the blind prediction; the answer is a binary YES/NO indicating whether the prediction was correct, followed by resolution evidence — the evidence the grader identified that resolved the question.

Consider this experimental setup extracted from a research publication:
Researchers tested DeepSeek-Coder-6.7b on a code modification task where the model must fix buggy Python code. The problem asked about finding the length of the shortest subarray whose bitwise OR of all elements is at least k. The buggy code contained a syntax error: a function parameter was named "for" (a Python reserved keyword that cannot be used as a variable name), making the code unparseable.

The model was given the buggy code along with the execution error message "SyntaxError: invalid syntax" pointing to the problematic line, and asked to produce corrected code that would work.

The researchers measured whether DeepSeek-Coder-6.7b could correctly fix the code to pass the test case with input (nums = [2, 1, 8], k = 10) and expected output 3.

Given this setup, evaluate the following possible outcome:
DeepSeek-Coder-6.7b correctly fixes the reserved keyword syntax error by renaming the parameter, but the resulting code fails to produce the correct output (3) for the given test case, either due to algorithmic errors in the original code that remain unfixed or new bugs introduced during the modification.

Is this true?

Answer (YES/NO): NO